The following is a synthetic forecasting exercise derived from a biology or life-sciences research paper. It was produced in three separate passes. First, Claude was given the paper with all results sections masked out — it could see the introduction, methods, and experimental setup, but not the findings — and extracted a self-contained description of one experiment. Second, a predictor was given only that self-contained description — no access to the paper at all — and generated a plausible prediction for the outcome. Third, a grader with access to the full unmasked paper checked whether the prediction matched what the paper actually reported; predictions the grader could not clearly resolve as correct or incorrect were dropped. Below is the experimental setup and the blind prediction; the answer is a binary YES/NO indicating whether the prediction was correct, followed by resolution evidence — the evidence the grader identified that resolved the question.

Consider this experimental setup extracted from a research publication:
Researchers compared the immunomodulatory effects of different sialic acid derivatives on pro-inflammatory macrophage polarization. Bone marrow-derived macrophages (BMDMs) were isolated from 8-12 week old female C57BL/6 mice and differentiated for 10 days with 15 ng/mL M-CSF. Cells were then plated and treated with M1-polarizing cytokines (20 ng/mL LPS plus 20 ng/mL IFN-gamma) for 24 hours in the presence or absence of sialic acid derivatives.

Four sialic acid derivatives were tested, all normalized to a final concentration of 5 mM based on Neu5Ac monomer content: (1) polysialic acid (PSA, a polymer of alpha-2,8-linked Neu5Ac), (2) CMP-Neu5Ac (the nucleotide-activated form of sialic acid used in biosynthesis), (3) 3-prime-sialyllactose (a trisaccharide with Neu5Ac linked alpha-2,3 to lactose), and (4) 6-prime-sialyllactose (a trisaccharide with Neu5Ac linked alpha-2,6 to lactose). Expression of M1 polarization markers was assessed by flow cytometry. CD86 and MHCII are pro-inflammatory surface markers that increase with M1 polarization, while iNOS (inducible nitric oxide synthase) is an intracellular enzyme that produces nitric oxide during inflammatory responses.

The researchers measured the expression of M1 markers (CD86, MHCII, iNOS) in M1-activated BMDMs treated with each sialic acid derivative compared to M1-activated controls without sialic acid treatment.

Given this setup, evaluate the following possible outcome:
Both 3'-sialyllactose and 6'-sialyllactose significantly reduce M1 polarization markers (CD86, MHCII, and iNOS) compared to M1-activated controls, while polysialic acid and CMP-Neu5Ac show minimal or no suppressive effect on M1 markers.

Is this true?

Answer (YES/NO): NO